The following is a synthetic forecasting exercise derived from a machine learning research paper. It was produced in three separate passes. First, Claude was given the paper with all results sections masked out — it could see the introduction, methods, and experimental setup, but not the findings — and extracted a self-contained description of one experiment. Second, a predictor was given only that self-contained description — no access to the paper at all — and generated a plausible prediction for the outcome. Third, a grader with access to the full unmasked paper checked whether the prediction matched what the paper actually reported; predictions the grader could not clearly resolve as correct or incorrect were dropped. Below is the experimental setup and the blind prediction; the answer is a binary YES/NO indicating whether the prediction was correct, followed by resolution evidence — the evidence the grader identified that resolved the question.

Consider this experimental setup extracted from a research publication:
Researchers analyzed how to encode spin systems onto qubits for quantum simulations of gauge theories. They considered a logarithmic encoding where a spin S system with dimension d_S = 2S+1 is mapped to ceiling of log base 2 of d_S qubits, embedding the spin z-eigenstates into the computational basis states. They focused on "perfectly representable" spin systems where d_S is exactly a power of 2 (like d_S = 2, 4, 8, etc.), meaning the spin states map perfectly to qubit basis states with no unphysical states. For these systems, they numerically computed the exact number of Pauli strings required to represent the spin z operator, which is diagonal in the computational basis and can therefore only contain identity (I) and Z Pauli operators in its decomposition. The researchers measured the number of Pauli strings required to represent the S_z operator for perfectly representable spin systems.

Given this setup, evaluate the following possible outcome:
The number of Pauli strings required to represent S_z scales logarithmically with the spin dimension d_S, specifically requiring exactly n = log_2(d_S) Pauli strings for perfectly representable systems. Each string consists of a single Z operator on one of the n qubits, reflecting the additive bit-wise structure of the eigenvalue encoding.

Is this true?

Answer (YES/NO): YES